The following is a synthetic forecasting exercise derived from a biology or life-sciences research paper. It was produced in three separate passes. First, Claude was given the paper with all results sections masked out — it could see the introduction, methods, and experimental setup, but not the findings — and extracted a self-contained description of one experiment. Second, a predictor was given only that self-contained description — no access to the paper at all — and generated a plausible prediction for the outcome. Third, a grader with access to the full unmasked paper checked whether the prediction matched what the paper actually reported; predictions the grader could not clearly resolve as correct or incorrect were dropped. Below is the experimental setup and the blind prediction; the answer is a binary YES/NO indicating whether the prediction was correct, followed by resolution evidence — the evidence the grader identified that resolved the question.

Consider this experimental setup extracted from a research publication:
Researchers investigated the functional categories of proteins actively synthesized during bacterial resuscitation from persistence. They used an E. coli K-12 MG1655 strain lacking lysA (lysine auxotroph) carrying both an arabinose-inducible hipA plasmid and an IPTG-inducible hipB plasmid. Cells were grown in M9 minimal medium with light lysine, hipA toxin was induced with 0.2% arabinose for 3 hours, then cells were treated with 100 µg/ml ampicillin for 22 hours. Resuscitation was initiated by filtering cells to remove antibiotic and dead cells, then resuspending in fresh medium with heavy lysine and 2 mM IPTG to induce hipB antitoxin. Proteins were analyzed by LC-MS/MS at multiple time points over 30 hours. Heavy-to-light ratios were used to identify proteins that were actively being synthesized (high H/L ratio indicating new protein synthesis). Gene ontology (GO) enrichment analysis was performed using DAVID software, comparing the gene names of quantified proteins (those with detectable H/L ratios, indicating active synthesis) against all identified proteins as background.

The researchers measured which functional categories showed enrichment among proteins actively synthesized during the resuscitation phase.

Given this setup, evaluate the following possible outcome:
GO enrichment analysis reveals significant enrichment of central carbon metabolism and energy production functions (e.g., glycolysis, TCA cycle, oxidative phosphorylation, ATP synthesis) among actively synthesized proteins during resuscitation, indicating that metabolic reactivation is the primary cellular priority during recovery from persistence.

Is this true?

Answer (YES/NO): NO